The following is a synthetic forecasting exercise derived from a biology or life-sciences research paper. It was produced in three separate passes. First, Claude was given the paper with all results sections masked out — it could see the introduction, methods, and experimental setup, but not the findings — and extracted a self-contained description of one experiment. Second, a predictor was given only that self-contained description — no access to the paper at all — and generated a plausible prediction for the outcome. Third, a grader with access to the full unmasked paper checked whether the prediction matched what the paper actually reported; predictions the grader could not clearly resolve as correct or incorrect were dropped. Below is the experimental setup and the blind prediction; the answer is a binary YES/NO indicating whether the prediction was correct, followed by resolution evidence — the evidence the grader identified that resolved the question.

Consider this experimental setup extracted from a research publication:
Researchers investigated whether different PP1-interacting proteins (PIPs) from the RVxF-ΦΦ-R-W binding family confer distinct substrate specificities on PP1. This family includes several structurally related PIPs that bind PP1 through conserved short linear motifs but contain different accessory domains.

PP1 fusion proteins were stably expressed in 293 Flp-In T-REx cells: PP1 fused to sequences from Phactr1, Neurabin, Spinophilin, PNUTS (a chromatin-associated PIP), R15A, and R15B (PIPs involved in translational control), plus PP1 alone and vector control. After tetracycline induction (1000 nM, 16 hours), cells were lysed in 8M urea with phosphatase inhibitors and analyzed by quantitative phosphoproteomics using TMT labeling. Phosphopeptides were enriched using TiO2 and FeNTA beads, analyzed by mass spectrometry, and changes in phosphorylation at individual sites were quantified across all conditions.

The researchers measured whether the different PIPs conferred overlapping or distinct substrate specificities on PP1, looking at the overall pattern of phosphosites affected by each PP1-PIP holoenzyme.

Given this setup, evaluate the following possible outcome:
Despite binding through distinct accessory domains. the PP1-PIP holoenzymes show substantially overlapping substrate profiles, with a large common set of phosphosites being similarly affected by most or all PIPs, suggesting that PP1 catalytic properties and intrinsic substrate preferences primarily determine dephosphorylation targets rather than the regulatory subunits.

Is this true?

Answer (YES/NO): NO